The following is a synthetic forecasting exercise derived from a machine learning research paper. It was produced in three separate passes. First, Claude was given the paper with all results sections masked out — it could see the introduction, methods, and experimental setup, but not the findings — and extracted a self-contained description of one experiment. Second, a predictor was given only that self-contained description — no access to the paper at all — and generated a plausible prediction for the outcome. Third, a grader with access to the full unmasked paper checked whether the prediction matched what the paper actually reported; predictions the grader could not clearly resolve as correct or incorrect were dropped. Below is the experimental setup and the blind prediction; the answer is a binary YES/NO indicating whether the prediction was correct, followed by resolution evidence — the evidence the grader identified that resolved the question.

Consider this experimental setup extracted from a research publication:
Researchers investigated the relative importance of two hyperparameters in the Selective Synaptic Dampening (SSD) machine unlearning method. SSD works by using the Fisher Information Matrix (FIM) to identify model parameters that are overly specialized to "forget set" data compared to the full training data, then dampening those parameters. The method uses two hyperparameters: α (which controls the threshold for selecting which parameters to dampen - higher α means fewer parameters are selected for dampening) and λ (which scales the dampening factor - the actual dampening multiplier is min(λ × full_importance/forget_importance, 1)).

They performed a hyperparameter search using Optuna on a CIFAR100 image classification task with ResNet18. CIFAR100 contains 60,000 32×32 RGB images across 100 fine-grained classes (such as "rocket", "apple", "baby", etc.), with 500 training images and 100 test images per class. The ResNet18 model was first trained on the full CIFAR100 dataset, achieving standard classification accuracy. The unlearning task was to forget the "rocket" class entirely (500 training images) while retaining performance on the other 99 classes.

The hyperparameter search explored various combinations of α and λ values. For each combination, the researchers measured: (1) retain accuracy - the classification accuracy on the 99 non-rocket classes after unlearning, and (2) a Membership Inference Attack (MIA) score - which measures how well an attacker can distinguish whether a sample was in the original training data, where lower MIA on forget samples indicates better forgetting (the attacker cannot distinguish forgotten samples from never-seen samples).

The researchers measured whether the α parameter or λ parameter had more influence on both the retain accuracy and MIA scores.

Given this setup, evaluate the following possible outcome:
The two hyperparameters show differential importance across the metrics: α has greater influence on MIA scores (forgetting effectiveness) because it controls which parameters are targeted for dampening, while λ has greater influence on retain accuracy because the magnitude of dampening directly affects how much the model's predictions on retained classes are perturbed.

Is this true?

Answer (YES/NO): NO